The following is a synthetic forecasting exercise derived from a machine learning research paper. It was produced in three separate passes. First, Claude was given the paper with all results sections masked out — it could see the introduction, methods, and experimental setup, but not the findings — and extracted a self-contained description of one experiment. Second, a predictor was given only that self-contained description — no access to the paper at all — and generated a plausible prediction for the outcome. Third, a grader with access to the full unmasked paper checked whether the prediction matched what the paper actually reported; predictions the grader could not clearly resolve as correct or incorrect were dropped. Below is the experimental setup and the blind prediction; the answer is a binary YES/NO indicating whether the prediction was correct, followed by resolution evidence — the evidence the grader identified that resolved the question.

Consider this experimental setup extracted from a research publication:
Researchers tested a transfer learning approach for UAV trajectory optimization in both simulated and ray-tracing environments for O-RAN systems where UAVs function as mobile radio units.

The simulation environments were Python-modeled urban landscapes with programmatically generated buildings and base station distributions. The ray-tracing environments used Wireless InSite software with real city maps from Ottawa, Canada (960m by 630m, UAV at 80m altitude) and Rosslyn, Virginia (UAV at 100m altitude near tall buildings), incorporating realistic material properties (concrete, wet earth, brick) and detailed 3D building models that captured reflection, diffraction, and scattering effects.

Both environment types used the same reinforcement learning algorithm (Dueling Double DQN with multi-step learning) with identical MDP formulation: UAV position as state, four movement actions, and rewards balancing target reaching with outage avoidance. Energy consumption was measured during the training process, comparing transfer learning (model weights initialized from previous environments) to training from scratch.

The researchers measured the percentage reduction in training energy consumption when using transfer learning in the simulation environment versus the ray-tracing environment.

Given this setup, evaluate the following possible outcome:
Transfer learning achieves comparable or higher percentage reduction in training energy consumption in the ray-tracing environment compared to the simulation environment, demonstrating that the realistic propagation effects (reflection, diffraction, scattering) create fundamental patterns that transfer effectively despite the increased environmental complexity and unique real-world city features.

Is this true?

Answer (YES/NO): NO